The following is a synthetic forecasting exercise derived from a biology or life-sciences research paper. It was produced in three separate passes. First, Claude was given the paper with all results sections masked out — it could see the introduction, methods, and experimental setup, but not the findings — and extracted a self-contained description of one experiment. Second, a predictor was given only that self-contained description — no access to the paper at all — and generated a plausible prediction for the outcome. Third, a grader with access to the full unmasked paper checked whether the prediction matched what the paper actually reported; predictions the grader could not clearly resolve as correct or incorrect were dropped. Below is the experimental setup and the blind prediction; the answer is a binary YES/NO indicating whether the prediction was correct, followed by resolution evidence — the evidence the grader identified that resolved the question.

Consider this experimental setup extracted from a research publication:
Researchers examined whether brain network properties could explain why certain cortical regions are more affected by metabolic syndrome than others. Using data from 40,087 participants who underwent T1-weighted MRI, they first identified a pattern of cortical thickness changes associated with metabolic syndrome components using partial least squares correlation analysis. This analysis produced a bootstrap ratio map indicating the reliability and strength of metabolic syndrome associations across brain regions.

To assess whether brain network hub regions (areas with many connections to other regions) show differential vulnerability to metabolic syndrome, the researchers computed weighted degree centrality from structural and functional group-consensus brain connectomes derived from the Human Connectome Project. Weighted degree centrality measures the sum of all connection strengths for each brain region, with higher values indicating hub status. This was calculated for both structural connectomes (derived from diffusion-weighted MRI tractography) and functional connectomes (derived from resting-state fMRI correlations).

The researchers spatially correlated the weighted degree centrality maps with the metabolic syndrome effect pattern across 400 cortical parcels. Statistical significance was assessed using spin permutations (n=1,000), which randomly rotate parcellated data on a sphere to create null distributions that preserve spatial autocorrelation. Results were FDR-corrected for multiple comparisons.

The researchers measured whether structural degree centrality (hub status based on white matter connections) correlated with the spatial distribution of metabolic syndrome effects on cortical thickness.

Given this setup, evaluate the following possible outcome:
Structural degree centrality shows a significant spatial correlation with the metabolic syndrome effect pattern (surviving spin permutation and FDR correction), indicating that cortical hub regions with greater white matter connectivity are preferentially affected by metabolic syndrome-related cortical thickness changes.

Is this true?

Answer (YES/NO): NO